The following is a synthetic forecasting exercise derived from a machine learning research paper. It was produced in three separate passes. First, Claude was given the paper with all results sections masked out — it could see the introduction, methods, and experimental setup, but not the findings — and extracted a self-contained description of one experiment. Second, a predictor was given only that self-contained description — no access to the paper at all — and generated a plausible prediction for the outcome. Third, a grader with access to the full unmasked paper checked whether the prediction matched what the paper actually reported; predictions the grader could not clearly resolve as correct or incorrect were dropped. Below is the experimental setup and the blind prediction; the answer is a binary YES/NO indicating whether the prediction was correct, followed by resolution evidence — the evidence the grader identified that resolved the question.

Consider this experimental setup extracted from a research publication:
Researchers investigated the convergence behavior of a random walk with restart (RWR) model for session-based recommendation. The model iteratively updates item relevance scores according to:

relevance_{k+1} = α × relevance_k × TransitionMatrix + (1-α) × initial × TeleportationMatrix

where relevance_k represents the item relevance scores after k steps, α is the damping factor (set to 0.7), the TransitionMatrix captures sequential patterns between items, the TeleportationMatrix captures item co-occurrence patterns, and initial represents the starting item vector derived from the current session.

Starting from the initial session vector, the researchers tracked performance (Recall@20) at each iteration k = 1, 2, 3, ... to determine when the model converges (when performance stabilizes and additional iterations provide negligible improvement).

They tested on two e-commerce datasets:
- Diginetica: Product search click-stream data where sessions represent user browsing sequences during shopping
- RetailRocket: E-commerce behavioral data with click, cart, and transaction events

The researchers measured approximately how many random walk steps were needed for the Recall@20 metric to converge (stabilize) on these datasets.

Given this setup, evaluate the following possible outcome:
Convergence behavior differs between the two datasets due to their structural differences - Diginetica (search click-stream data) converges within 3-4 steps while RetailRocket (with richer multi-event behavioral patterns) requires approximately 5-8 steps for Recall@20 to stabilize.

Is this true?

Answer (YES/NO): NO